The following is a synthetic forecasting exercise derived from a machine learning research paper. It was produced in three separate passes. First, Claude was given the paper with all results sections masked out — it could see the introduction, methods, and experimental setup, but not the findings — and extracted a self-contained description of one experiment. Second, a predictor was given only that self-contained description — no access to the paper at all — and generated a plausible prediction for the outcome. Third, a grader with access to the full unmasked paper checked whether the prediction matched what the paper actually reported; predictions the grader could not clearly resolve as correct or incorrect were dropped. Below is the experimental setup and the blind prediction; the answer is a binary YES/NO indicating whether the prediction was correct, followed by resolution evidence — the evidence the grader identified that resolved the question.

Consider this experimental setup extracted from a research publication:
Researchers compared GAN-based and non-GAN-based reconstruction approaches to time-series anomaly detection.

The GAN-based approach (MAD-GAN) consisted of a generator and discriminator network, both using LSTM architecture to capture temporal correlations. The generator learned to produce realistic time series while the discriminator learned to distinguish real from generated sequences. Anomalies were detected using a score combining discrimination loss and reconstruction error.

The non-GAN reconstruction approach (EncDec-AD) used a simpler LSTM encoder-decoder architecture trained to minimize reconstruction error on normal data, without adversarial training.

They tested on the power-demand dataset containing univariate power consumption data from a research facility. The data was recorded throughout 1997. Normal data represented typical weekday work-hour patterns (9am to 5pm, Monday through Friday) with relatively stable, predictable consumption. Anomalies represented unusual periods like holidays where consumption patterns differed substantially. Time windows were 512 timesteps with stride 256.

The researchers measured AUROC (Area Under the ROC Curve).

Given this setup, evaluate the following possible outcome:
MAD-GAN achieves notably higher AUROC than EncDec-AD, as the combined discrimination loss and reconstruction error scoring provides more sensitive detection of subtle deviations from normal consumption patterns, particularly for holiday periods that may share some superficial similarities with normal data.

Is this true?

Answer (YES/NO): YES